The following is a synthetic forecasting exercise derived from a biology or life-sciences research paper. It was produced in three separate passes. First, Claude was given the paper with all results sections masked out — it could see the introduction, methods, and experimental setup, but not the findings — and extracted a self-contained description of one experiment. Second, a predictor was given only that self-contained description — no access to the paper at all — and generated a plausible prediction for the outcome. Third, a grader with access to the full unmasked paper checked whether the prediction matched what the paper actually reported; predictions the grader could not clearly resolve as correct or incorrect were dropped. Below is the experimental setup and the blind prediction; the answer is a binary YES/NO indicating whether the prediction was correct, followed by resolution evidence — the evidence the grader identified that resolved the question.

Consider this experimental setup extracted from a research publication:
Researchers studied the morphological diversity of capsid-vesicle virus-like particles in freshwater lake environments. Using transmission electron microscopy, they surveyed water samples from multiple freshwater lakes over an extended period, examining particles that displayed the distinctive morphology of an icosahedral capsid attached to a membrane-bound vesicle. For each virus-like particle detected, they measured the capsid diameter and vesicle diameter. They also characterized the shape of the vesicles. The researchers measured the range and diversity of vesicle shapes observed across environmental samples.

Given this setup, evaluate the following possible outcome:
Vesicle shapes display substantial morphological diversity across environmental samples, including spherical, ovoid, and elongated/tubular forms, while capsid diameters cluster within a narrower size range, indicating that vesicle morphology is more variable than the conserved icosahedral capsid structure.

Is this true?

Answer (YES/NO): YES